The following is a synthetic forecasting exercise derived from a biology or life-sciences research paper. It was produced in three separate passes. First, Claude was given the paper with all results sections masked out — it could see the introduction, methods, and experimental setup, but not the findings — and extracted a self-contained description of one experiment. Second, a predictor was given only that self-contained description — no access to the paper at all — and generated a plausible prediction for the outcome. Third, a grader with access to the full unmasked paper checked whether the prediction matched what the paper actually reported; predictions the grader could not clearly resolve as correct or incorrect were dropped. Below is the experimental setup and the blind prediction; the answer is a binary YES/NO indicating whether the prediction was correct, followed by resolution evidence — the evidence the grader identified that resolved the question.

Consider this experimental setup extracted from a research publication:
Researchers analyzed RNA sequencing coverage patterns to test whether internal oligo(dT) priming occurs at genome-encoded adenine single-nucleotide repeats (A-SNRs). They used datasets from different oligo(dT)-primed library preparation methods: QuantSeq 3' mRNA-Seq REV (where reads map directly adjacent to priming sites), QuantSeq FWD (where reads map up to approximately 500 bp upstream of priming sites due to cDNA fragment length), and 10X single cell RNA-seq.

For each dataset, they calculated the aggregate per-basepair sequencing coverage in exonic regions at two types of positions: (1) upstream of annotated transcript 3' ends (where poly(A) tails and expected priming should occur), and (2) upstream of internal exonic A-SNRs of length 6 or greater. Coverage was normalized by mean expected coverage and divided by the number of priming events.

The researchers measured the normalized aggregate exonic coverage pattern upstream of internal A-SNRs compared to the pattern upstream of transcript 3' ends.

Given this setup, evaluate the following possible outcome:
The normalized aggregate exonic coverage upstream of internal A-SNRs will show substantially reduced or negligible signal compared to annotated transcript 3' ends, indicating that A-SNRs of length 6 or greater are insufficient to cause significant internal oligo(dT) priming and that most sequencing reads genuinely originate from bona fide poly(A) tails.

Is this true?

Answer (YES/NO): NO